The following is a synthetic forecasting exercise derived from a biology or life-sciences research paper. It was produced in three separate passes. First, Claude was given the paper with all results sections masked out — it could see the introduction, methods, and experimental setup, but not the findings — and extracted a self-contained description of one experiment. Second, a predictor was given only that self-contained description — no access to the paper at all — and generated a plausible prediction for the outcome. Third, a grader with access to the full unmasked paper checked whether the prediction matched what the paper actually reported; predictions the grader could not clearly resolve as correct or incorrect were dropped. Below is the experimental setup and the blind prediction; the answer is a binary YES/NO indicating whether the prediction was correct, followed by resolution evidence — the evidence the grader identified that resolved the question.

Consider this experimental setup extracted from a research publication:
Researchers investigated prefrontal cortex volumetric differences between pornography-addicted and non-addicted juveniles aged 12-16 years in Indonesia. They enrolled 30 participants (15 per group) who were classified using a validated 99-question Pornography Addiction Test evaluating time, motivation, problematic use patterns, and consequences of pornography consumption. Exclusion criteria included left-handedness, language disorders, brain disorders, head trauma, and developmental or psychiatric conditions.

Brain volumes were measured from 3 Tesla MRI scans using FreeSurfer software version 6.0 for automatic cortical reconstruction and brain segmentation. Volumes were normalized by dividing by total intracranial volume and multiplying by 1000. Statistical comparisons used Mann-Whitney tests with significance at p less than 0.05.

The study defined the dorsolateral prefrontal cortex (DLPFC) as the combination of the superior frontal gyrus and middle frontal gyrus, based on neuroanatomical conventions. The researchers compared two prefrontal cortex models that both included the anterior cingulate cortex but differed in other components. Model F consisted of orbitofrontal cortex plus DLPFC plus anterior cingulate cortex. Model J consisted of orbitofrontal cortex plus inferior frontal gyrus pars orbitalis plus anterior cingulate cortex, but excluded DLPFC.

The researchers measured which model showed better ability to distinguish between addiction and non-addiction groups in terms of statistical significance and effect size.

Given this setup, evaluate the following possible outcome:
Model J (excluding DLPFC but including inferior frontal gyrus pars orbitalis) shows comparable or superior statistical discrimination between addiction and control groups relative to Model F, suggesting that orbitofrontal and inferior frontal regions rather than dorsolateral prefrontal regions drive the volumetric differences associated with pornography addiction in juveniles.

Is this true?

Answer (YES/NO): NO